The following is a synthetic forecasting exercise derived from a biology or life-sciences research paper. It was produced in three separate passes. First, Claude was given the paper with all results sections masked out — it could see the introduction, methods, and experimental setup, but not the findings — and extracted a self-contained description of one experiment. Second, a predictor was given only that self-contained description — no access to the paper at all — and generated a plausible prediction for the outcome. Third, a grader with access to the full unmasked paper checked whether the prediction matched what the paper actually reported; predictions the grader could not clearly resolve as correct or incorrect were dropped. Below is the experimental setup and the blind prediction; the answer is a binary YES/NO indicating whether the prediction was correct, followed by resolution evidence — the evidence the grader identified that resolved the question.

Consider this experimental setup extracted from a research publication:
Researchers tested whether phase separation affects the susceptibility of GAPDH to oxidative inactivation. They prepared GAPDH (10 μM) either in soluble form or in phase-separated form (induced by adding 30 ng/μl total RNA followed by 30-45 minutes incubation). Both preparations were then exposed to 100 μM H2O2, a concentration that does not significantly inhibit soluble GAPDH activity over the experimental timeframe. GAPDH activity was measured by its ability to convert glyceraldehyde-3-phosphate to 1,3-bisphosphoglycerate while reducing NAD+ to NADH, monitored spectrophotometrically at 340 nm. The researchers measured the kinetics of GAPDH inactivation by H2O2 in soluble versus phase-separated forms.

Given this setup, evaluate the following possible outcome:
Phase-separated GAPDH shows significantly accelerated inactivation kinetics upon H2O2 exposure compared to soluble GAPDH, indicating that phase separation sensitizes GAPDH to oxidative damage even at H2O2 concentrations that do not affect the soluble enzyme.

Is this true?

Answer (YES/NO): YES